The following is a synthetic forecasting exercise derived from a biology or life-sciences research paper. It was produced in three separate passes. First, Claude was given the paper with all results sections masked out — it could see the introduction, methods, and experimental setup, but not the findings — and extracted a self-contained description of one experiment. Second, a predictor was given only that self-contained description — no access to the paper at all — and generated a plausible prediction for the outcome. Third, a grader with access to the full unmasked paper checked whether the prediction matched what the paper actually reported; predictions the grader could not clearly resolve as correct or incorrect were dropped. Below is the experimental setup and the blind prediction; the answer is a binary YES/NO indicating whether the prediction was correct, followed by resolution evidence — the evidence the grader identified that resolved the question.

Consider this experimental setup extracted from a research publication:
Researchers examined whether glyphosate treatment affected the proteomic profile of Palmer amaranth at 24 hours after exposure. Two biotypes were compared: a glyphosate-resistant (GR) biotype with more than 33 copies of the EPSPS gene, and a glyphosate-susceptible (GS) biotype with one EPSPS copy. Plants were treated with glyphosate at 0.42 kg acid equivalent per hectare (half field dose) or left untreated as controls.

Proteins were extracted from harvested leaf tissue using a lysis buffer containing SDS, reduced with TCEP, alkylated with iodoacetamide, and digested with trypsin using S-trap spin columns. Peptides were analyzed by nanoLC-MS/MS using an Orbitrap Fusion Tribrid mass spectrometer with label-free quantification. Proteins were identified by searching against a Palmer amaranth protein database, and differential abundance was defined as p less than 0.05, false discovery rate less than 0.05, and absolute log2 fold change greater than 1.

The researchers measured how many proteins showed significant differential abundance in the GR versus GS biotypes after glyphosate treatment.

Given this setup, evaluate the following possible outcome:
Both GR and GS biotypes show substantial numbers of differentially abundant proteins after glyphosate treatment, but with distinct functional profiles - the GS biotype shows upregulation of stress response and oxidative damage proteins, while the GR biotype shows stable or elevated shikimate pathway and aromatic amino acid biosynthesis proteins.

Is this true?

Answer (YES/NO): NO